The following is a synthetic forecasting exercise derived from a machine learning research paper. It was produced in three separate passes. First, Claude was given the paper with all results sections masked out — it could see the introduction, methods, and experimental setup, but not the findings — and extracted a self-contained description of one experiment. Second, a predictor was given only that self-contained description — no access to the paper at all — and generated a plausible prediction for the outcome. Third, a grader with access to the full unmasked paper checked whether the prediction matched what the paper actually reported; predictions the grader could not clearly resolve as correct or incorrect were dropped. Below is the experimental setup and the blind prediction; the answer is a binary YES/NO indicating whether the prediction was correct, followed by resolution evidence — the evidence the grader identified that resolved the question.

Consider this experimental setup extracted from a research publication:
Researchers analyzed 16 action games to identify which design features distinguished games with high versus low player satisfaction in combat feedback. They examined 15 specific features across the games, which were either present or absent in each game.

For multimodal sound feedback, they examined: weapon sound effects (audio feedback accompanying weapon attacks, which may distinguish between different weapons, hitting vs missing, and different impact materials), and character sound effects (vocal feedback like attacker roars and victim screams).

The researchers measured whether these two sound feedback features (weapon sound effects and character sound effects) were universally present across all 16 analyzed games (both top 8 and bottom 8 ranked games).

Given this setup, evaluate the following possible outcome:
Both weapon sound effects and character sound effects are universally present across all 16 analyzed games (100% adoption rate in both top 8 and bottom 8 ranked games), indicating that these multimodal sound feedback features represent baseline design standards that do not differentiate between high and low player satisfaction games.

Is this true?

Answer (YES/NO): YES